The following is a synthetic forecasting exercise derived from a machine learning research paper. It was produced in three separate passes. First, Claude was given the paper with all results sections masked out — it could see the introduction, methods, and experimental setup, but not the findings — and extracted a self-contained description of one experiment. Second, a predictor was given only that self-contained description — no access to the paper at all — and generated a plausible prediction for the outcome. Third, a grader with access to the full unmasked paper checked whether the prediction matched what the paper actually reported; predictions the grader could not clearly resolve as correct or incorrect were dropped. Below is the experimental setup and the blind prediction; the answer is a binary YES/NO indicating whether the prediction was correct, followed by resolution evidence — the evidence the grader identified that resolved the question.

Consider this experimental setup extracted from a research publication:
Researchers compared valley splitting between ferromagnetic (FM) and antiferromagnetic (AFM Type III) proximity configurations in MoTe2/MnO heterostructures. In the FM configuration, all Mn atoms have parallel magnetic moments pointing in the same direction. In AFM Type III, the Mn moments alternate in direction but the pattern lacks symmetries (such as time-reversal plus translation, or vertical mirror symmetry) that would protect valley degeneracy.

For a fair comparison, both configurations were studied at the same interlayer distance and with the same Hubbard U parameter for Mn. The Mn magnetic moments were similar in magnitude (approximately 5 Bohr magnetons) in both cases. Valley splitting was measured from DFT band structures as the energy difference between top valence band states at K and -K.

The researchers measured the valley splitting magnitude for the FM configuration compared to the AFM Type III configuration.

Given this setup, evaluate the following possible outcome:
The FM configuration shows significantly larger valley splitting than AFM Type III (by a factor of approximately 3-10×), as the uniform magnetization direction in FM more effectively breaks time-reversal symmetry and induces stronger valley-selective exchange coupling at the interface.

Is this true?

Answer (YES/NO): NO